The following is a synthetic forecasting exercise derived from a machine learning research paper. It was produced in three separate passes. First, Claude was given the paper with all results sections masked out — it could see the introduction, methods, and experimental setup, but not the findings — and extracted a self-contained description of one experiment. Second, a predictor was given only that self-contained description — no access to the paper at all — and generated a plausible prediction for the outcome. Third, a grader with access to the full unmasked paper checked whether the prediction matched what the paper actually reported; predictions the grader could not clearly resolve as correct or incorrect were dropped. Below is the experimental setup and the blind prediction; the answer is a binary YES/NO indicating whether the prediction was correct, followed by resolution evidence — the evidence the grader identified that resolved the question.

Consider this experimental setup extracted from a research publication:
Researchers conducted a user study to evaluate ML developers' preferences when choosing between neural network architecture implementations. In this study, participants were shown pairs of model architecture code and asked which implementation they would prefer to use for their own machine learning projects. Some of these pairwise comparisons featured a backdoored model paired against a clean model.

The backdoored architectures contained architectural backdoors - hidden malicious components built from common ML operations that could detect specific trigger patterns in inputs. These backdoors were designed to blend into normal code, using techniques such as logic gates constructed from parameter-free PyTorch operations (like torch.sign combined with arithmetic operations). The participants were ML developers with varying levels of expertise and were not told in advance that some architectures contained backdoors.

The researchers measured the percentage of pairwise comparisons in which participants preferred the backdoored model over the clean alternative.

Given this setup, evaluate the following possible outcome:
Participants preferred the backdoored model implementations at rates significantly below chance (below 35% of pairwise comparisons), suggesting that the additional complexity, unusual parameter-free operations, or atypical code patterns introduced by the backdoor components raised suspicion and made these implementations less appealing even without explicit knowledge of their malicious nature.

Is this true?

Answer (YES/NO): NO